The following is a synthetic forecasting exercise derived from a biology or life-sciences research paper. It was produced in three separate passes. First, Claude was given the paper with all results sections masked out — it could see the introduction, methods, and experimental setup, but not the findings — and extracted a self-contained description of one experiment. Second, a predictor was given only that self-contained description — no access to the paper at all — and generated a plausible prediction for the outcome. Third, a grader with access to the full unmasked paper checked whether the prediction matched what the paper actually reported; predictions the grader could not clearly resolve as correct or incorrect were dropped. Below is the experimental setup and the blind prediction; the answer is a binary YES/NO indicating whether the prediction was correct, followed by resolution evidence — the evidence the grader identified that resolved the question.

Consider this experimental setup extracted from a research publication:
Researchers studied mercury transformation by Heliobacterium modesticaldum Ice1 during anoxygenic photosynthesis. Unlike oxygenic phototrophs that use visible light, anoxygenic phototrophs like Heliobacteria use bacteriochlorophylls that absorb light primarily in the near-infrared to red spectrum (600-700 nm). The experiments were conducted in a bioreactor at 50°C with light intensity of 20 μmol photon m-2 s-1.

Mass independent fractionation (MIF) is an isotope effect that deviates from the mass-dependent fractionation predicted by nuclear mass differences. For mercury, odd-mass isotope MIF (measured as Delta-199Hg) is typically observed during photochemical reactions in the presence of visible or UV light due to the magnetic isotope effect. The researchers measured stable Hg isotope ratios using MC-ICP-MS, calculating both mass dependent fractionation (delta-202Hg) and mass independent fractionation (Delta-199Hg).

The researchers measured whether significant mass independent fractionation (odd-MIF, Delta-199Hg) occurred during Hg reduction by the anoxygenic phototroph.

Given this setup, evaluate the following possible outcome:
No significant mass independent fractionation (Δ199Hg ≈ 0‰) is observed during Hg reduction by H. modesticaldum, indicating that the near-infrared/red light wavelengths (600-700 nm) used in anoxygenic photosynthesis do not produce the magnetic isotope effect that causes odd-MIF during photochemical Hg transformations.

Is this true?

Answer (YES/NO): YES